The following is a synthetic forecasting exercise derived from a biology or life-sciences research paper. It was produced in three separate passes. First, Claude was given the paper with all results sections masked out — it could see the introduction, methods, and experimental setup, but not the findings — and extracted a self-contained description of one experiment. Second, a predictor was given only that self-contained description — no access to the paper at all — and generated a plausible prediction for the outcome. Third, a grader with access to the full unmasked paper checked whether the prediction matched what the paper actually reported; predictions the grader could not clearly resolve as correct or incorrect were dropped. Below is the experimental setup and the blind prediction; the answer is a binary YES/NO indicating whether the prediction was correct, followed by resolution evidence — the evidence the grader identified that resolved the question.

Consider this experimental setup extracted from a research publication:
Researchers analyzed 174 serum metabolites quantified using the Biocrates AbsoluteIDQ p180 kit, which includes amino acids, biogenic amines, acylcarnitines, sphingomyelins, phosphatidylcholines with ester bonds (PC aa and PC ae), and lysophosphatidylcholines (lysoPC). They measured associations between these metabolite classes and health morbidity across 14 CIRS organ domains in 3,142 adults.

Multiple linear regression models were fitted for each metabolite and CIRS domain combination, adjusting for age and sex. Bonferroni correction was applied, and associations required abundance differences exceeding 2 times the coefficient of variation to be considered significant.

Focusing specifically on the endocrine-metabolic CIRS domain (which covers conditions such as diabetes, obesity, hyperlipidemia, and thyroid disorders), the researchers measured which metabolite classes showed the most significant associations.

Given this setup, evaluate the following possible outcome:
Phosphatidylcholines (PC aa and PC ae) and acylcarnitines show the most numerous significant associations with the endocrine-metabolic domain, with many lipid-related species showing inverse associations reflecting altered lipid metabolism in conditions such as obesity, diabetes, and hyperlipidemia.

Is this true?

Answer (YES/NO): NO